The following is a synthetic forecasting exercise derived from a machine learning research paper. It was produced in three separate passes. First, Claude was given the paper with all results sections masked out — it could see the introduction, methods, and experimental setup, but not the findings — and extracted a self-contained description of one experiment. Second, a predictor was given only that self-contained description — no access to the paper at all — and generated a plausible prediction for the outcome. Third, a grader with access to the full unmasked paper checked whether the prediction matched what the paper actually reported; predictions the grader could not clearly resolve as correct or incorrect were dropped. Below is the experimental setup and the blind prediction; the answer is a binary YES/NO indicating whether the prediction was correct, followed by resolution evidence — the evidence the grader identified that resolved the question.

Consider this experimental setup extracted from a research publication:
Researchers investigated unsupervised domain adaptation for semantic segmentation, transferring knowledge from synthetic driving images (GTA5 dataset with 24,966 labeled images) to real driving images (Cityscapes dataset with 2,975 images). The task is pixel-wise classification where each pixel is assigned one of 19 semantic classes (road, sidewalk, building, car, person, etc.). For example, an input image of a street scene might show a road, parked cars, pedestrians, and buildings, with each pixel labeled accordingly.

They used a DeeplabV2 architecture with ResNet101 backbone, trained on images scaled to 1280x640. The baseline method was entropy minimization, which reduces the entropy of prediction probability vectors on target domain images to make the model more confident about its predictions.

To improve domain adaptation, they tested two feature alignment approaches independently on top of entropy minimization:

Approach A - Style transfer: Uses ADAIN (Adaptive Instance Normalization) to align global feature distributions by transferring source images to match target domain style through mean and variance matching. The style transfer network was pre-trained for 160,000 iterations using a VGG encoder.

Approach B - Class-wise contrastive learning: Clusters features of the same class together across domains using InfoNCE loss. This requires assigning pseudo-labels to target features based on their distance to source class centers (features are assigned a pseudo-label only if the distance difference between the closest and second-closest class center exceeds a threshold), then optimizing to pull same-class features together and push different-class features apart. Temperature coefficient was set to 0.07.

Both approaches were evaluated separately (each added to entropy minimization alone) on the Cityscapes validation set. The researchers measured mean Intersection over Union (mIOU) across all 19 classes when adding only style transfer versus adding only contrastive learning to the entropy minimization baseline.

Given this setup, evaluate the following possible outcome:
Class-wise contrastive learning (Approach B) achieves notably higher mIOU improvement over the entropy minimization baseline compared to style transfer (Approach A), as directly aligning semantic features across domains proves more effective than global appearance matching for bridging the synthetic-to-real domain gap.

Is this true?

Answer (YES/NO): NO